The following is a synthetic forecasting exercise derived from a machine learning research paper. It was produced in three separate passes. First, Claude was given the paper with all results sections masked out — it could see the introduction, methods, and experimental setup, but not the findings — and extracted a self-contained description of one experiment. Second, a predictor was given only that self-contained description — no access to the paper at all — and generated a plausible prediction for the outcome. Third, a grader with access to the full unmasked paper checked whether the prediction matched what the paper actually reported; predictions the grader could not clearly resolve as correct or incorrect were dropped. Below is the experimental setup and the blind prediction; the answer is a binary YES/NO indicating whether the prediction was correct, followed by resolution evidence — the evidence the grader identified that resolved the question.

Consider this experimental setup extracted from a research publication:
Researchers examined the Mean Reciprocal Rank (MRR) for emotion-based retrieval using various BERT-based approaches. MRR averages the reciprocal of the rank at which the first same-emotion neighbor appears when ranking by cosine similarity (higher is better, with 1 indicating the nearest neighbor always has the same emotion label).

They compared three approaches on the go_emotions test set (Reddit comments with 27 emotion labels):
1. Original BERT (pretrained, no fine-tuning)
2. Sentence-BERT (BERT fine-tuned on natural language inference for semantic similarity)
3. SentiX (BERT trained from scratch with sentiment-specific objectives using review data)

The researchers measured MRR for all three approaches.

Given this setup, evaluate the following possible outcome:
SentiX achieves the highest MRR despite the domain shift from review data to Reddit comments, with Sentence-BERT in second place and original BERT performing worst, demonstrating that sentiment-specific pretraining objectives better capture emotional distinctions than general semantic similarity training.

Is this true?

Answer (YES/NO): NO